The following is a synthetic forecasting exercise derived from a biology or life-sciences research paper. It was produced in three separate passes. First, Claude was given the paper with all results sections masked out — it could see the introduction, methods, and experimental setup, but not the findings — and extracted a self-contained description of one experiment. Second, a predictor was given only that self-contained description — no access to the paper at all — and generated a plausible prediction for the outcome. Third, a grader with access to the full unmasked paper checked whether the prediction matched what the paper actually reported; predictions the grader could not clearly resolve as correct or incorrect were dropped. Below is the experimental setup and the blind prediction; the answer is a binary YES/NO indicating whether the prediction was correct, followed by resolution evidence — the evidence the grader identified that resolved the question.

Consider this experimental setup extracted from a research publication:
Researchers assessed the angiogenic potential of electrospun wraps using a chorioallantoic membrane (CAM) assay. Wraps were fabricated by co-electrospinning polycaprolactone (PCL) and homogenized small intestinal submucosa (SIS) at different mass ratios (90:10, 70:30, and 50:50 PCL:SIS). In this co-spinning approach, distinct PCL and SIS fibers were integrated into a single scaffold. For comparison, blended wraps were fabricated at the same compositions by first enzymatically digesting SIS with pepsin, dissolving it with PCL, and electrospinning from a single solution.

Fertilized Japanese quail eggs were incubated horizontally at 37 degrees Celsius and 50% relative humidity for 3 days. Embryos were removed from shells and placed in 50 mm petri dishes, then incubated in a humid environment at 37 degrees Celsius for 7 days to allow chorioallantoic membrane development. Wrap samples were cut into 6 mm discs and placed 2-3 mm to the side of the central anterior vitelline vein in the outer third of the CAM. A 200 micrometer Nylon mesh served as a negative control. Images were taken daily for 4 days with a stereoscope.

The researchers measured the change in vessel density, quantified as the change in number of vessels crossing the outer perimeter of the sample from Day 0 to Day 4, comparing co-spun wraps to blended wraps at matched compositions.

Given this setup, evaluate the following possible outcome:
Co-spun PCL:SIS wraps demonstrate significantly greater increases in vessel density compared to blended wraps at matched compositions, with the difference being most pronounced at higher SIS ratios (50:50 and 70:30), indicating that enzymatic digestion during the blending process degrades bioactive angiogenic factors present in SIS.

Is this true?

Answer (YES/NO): NO